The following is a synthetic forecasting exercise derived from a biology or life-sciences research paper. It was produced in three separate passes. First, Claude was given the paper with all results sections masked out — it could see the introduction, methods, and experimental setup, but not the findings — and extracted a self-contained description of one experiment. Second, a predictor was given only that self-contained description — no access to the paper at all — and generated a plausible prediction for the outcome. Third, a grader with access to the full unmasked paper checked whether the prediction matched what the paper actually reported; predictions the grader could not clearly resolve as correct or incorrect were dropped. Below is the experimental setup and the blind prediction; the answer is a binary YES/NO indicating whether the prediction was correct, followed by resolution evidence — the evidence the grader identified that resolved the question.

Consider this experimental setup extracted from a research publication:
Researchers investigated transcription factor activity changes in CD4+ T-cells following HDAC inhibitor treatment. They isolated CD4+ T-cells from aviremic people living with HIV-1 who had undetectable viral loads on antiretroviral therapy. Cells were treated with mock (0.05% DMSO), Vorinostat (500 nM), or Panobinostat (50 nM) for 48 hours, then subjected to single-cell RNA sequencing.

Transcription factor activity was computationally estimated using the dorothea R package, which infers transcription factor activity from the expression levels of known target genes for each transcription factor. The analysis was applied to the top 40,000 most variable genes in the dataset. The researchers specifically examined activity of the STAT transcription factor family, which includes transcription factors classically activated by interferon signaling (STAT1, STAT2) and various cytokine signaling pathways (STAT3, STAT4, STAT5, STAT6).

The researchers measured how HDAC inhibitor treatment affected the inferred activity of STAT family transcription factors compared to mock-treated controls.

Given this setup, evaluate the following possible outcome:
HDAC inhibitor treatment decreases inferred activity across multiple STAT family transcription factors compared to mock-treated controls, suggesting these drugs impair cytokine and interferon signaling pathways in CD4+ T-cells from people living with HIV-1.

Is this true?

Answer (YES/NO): YES